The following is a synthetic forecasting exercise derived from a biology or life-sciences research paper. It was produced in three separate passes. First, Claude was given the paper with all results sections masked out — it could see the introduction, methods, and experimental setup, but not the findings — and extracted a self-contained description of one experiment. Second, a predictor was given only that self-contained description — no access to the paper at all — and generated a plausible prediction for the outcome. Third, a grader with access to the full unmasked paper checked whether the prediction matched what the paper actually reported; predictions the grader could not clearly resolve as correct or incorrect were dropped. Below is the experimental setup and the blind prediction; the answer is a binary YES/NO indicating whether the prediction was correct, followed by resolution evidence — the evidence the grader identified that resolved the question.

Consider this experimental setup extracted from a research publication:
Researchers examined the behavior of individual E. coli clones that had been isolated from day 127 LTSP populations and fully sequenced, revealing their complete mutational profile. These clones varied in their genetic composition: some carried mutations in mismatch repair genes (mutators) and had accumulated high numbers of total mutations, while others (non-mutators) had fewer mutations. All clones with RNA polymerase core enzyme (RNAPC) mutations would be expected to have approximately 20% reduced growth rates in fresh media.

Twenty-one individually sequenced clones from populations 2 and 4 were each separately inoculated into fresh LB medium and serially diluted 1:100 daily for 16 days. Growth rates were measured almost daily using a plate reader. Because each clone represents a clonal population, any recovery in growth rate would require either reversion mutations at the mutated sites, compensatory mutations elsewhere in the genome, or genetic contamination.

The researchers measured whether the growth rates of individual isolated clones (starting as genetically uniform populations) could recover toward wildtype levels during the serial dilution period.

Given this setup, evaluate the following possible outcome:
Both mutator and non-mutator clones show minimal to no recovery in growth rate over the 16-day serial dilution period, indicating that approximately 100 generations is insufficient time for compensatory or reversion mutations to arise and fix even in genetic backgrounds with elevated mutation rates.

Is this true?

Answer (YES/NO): NO